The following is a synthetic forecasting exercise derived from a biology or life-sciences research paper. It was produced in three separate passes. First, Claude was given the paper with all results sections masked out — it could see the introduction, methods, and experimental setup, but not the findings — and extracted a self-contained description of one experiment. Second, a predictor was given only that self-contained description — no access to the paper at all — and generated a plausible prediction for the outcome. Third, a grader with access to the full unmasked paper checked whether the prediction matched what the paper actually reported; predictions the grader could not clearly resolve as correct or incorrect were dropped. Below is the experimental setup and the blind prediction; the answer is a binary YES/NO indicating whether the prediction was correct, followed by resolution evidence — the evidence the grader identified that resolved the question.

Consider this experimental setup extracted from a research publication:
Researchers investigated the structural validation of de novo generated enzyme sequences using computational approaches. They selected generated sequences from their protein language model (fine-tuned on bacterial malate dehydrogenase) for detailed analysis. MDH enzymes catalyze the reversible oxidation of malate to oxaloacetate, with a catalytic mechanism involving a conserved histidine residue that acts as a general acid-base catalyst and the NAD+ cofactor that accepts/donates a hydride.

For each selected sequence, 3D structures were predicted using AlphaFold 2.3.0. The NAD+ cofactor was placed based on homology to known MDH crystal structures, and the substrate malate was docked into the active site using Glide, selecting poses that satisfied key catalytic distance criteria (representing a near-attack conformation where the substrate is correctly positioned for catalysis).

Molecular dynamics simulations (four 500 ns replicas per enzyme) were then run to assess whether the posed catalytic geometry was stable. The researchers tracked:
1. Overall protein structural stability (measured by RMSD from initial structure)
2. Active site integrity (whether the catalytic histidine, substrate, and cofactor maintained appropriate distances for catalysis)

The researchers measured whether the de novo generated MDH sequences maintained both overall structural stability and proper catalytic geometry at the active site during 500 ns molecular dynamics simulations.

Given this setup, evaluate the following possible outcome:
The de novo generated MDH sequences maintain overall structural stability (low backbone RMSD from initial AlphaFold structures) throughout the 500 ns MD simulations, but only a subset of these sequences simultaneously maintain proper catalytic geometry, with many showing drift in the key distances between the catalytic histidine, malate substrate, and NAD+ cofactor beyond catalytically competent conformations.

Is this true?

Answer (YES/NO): NO